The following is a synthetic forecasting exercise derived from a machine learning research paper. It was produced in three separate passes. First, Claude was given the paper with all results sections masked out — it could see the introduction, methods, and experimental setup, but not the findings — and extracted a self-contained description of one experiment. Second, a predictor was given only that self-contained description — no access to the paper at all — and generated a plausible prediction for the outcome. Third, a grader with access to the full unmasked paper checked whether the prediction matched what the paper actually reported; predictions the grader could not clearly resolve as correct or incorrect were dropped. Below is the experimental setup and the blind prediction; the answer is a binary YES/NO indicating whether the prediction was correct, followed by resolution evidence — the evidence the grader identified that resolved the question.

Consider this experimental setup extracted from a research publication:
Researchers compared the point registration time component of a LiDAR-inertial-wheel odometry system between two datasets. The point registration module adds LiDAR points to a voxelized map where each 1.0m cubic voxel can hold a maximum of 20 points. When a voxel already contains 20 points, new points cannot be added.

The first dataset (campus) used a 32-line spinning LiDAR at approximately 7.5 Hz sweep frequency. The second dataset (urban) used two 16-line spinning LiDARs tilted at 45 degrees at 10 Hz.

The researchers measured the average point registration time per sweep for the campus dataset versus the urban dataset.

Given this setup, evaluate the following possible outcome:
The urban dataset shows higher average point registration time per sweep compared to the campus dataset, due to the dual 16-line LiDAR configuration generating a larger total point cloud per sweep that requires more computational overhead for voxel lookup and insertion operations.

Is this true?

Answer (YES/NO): NO